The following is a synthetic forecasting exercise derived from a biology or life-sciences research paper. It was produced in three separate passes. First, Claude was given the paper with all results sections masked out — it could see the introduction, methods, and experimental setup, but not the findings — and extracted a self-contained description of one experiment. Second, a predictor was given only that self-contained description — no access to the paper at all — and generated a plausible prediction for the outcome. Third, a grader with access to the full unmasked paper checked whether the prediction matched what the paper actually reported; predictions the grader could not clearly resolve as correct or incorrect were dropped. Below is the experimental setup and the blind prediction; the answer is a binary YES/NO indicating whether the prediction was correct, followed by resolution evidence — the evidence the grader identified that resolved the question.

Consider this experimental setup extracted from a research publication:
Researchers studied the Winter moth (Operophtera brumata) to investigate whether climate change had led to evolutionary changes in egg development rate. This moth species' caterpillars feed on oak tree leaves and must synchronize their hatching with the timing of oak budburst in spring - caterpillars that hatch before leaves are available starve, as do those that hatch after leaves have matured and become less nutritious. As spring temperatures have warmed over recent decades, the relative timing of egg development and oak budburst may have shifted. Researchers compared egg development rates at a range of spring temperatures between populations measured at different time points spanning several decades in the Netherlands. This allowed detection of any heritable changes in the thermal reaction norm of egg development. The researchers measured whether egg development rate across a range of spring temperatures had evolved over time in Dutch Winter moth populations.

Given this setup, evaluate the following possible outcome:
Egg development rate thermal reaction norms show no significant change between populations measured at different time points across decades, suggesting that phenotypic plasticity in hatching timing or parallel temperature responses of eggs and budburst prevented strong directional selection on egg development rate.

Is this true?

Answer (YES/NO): NO